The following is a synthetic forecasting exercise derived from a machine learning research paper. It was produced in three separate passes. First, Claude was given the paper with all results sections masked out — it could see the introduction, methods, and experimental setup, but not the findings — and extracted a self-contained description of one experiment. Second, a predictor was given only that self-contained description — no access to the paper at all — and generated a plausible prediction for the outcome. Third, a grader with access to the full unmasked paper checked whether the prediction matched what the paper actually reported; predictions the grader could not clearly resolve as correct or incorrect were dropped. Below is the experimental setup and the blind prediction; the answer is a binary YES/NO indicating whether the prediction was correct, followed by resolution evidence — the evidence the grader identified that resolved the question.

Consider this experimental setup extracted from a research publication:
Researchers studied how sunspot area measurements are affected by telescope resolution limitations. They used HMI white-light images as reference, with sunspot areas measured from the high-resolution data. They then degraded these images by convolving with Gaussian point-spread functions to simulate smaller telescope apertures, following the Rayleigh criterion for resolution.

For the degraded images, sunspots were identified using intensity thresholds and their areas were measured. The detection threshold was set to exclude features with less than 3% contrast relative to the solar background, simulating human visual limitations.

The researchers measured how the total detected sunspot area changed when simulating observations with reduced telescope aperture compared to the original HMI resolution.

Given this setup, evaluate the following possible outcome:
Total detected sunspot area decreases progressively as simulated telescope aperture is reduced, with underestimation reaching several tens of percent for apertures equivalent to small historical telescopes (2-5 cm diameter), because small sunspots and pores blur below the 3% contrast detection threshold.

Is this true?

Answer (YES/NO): NO